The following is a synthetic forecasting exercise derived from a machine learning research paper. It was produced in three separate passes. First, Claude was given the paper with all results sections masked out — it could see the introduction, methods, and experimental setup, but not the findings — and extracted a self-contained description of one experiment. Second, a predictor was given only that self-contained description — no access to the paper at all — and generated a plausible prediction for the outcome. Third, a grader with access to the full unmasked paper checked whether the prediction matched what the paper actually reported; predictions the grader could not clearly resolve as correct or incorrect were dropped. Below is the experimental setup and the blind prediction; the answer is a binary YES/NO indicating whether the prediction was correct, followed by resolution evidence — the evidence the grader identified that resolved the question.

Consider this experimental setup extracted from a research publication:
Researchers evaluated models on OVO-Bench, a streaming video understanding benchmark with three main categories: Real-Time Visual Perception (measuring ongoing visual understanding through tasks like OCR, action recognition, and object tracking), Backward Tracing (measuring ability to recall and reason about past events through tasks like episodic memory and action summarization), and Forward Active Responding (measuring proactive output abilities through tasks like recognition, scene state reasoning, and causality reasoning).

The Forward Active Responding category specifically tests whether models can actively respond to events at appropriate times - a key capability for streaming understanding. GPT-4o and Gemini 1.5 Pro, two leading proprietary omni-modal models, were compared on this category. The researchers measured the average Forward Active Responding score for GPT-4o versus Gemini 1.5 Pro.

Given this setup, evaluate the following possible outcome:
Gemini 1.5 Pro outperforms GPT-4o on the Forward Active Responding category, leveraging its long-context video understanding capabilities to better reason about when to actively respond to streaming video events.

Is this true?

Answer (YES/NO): YES